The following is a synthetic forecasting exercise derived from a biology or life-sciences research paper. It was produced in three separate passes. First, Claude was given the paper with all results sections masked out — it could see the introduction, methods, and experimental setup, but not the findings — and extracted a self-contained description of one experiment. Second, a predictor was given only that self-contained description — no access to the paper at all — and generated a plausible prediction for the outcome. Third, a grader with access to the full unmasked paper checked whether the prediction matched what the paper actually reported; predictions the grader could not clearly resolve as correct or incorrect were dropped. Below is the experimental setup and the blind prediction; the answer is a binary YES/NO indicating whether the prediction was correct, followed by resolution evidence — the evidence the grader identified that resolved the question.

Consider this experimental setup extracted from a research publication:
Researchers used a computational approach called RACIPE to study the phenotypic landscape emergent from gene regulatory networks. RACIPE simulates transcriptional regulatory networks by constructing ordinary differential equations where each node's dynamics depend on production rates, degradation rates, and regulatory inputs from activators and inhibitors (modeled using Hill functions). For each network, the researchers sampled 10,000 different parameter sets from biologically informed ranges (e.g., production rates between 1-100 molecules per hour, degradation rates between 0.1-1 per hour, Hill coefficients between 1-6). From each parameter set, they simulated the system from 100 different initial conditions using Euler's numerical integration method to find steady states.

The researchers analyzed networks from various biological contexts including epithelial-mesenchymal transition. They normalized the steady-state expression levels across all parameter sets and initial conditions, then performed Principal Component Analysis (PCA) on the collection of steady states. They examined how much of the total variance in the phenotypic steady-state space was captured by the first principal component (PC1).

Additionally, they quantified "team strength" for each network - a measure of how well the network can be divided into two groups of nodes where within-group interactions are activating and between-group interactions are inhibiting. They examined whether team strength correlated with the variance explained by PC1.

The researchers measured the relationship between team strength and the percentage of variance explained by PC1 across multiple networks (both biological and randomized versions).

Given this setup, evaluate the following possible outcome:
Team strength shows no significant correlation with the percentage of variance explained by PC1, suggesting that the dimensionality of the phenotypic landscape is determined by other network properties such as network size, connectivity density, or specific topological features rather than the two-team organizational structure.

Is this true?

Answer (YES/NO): NO